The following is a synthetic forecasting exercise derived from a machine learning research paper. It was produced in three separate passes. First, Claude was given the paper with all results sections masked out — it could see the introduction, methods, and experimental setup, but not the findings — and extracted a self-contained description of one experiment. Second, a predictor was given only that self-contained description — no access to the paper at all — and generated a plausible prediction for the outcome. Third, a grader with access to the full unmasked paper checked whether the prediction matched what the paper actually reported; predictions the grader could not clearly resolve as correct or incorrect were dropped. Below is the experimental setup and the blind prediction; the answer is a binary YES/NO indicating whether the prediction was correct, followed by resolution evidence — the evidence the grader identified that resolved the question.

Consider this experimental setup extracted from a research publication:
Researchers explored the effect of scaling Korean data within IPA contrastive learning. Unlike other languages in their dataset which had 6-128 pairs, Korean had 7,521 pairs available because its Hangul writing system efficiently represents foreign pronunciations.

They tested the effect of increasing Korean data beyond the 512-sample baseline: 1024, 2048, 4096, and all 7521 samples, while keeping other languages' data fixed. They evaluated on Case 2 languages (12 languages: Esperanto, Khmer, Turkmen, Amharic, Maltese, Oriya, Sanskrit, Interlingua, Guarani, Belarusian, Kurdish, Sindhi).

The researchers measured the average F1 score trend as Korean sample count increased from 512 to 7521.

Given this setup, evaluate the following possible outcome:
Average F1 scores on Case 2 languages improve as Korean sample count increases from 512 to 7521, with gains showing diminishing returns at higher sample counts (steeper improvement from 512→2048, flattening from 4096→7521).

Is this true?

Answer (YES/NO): NO